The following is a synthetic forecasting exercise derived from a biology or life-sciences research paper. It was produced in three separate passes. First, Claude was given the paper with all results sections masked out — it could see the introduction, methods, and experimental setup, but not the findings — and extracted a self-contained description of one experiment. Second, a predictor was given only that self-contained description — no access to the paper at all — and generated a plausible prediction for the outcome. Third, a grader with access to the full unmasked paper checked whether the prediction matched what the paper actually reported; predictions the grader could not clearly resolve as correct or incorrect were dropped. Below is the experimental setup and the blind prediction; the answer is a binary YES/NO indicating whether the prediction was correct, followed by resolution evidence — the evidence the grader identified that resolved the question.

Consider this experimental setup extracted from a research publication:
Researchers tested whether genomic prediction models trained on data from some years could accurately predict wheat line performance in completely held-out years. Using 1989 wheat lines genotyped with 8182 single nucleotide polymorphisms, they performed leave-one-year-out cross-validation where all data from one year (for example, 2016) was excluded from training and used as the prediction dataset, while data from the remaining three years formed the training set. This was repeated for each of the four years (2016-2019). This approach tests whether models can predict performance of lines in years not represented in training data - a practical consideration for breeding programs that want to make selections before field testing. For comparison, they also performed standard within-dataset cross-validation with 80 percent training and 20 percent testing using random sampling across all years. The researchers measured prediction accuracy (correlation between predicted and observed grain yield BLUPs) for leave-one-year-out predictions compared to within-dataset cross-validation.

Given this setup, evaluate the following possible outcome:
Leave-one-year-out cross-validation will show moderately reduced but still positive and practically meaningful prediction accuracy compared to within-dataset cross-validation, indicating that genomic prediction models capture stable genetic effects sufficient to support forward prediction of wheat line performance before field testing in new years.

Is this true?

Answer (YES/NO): NO